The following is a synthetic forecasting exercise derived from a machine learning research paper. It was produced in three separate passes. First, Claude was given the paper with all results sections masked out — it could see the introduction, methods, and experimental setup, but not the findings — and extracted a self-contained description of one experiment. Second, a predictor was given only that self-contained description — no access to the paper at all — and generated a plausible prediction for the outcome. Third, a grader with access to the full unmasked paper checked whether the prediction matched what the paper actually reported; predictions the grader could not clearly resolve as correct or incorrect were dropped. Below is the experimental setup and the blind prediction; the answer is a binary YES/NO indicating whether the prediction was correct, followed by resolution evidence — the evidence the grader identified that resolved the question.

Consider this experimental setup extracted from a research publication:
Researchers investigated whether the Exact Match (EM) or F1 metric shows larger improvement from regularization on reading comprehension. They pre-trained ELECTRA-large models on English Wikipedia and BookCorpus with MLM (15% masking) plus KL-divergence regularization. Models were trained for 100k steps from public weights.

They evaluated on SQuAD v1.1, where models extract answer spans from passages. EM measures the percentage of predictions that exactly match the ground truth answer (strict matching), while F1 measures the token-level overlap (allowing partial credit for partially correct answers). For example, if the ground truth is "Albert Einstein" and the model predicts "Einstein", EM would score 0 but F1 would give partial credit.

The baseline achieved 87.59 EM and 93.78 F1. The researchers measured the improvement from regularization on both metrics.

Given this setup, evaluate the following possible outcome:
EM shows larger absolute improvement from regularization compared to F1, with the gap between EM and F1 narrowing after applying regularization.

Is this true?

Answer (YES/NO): YES